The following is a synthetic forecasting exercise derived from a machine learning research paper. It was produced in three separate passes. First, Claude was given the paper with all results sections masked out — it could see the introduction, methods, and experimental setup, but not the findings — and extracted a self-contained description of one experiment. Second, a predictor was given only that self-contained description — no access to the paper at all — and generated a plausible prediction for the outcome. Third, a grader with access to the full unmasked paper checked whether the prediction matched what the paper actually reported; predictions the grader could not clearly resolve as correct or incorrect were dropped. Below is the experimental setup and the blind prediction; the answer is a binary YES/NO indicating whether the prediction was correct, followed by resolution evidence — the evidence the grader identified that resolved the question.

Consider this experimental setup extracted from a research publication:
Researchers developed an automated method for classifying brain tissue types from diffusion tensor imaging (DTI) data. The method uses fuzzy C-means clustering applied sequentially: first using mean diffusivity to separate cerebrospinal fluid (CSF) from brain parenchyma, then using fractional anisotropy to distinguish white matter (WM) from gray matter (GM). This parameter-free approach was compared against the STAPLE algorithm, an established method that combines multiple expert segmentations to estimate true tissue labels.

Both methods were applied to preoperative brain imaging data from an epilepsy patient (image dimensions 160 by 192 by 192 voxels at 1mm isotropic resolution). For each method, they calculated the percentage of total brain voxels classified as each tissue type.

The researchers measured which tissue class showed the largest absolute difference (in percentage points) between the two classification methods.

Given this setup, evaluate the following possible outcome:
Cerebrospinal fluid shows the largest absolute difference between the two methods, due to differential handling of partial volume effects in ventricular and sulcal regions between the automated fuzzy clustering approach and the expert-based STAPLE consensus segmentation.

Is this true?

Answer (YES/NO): YES